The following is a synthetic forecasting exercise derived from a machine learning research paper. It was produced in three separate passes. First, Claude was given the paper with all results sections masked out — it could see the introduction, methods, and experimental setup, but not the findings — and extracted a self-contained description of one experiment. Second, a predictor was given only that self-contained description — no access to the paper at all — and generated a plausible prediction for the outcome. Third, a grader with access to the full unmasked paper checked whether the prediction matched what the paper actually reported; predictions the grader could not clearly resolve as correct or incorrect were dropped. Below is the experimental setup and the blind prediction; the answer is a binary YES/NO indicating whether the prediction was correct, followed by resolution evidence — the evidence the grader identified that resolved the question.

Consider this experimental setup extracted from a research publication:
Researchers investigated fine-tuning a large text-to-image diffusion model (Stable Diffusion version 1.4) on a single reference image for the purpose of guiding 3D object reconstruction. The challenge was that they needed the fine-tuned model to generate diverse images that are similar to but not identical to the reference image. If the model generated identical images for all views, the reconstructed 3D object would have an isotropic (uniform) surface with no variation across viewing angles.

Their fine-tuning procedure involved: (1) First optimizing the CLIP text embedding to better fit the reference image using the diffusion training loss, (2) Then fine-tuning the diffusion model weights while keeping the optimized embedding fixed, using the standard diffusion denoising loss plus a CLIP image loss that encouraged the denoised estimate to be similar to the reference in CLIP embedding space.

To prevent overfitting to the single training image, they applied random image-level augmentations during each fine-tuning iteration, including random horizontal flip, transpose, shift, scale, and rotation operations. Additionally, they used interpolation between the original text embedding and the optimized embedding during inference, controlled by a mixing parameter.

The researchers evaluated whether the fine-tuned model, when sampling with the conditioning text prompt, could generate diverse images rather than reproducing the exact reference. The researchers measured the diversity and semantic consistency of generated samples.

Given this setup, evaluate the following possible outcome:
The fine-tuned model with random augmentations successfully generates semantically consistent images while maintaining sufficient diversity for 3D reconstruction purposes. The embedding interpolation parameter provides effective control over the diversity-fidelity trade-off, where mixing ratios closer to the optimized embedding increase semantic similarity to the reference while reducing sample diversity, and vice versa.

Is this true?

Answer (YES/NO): YES